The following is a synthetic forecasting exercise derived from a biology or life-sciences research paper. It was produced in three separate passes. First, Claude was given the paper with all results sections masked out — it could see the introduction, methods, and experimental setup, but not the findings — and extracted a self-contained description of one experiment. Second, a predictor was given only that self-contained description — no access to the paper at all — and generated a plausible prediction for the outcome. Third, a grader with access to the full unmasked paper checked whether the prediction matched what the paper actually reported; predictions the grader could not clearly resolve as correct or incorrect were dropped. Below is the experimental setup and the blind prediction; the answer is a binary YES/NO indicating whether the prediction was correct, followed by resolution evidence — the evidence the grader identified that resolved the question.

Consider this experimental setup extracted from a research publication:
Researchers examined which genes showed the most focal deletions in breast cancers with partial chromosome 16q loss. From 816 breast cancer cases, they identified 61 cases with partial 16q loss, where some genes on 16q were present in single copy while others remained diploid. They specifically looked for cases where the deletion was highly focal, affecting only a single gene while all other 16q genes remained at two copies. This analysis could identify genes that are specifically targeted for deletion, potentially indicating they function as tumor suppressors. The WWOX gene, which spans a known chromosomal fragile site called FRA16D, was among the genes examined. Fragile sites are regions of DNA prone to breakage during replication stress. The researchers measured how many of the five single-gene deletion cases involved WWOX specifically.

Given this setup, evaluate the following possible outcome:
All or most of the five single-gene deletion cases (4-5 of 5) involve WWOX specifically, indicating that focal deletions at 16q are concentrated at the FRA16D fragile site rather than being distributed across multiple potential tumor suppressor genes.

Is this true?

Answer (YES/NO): NO